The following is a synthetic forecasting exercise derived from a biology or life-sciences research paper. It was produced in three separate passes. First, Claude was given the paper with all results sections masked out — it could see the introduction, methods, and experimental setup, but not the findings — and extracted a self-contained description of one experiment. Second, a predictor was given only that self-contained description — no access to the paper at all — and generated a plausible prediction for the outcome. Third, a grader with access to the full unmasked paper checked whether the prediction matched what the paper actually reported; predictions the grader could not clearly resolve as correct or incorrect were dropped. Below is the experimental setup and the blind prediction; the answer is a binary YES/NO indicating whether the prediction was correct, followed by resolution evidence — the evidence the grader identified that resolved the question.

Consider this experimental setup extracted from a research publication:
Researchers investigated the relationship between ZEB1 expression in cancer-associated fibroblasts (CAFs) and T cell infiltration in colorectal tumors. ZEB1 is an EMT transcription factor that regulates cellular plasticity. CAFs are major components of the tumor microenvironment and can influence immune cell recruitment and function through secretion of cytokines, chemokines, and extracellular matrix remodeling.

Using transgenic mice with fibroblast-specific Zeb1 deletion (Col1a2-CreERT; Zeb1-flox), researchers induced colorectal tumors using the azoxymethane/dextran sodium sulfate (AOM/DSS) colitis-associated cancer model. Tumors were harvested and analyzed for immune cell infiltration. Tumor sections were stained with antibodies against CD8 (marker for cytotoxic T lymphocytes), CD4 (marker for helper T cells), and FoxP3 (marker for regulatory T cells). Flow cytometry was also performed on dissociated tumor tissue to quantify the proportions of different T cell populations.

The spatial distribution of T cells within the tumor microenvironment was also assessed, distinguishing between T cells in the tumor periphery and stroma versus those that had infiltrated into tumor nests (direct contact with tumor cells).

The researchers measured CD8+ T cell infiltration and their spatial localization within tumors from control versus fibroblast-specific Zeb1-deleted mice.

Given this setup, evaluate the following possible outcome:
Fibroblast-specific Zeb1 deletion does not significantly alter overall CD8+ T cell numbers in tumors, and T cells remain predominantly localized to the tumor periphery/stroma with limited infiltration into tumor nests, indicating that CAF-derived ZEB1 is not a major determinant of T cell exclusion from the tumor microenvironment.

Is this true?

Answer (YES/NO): NO